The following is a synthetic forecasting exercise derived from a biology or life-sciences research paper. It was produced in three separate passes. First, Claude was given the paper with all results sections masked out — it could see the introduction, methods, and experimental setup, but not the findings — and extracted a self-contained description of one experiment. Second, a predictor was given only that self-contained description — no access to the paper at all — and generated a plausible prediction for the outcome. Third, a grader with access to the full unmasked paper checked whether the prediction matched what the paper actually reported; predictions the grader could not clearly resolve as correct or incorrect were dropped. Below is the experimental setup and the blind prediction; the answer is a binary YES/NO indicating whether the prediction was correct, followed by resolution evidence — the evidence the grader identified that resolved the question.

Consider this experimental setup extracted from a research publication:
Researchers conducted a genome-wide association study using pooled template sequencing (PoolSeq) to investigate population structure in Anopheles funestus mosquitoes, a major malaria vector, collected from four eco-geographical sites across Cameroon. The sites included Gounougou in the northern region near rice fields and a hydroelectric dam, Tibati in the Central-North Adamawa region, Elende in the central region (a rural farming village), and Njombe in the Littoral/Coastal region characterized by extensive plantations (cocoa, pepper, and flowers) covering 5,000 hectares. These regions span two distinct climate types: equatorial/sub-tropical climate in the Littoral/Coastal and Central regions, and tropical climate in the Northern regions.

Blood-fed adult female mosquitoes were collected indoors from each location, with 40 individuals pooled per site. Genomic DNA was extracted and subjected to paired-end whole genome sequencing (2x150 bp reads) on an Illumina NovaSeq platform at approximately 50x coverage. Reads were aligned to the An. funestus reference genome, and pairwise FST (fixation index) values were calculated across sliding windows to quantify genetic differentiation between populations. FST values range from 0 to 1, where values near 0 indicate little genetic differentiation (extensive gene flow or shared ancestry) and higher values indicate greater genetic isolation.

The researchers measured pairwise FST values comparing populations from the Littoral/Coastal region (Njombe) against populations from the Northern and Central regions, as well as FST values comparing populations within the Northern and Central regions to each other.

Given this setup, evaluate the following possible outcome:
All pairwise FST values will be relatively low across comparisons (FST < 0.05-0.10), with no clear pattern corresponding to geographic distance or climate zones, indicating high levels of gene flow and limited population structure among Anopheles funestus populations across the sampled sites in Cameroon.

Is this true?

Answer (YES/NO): NO